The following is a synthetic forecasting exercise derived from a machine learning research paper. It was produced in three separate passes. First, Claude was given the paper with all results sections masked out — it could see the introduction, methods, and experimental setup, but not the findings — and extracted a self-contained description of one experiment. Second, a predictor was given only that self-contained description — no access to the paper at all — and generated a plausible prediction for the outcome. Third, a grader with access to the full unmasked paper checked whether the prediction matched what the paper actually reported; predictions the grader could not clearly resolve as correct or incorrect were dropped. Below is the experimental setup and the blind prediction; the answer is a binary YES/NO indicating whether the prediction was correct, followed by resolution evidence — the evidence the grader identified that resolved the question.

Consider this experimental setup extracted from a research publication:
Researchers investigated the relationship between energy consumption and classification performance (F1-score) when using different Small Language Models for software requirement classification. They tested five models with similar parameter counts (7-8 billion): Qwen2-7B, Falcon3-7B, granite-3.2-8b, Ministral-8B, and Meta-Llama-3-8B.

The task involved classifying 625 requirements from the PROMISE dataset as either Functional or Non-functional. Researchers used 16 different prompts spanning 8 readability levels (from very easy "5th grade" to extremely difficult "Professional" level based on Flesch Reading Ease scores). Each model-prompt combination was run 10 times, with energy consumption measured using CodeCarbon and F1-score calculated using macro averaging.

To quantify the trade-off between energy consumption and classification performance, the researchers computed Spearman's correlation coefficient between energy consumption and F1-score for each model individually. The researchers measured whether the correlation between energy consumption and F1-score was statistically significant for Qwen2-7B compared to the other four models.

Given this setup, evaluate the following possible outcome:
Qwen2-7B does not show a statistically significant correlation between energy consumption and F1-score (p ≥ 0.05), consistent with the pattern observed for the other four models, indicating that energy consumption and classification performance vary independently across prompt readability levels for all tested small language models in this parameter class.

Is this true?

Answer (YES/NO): NO